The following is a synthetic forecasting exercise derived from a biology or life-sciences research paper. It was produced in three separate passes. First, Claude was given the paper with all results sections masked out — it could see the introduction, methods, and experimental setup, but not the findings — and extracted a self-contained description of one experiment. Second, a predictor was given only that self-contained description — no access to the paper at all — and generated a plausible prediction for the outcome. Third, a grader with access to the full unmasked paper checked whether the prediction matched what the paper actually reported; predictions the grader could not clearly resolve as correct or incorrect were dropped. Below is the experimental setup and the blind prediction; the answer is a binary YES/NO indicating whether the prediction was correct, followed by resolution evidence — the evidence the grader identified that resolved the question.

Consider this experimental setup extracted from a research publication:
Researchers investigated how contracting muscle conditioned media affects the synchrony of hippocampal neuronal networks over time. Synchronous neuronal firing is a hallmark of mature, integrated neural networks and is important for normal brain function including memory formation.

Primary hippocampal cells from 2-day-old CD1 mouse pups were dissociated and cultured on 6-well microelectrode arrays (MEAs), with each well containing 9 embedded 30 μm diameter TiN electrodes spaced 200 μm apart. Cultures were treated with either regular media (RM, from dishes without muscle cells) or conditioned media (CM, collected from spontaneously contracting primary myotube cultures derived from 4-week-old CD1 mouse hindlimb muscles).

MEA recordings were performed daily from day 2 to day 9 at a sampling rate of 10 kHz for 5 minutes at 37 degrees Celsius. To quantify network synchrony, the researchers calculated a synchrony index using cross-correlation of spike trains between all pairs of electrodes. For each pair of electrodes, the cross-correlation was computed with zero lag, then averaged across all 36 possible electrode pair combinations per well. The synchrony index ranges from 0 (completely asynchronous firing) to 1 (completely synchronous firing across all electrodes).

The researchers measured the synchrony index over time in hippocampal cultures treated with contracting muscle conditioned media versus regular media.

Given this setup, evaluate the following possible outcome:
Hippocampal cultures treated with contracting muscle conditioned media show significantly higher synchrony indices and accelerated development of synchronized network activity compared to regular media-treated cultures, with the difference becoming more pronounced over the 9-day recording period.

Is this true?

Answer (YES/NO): YES